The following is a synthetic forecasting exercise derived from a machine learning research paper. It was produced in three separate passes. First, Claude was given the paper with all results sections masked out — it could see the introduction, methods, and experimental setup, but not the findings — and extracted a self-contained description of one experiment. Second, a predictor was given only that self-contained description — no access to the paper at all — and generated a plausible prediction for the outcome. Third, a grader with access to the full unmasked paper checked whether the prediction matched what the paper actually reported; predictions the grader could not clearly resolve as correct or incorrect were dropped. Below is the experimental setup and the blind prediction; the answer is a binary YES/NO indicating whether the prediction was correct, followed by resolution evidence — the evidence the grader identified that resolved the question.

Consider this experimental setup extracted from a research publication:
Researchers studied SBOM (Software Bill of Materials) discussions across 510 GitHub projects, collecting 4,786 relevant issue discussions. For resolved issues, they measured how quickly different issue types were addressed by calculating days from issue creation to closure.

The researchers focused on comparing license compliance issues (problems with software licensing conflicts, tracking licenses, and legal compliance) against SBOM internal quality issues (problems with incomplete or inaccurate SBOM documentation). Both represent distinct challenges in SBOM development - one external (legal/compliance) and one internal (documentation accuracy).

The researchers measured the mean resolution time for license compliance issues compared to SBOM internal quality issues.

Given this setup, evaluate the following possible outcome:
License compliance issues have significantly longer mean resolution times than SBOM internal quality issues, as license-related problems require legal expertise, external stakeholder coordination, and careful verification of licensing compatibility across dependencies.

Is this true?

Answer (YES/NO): YES